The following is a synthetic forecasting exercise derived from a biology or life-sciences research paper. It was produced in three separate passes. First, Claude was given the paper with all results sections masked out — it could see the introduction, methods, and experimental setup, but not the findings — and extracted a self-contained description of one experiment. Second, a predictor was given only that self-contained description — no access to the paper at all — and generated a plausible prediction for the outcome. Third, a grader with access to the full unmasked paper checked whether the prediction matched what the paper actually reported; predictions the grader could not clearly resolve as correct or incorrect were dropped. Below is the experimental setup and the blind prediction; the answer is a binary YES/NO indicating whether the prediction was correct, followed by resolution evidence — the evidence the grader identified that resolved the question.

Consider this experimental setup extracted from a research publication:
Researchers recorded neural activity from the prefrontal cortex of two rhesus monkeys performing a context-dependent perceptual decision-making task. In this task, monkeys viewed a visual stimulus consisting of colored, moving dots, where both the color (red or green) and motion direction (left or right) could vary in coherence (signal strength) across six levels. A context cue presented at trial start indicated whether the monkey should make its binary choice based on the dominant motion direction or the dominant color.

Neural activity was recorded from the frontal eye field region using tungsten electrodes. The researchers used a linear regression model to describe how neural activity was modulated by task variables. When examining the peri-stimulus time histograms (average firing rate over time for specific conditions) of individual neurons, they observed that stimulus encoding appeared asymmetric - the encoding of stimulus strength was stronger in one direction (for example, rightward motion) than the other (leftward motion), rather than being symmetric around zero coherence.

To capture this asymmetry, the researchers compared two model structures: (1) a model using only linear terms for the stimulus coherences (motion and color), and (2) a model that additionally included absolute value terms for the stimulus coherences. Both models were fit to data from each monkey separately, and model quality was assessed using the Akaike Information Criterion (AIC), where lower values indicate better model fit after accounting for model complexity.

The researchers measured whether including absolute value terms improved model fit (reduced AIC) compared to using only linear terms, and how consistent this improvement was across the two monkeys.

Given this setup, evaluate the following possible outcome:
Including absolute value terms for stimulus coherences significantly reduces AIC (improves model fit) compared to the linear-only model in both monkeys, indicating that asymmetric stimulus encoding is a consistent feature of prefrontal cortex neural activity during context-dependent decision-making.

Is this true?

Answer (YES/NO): NO